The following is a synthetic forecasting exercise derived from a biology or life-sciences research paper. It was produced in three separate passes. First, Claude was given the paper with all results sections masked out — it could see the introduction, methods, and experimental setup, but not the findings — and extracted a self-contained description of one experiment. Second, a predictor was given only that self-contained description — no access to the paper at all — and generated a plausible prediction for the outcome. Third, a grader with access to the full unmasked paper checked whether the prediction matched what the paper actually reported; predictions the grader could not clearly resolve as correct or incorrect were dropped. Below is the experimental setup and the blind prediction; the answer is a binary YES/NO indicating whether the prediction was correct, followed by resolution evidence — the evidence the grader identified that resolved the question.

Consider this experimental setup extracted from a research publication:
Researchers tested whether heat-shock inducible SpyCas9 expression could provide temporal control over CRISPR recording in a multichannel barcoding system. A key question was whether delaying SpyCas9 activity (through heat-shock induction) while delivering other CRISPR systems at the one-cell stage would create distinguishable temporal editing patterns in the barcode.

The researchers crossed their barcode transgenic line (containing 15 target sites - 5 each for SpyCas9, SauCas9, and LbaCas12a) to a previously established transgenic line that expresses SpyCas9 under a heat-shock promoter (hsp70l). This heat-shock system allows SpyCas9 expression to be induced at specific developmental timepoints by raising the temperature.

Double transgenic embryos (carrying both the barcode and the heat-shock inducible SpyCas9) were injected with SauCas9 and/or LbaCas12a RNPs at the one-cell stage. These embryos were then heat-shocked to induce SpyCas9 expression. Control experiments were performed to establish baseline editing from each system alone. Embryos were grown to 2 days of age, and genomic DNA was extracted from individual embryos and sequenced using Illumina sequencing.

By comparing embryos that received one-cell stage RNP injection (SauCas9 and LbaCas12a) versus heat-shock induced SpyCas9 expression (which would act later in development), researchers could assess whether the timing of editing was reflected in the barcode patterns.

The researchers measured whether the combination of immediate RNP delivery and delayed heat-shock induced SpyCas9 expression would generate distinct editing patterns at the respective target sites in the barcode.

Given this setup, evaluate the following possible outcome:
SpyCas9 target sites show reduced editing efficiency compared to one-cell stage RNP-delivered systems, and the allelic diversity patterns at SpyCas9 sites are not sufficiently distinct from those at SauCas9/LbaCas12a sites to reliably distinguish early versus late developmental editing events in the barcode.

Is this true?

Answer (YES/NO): NO